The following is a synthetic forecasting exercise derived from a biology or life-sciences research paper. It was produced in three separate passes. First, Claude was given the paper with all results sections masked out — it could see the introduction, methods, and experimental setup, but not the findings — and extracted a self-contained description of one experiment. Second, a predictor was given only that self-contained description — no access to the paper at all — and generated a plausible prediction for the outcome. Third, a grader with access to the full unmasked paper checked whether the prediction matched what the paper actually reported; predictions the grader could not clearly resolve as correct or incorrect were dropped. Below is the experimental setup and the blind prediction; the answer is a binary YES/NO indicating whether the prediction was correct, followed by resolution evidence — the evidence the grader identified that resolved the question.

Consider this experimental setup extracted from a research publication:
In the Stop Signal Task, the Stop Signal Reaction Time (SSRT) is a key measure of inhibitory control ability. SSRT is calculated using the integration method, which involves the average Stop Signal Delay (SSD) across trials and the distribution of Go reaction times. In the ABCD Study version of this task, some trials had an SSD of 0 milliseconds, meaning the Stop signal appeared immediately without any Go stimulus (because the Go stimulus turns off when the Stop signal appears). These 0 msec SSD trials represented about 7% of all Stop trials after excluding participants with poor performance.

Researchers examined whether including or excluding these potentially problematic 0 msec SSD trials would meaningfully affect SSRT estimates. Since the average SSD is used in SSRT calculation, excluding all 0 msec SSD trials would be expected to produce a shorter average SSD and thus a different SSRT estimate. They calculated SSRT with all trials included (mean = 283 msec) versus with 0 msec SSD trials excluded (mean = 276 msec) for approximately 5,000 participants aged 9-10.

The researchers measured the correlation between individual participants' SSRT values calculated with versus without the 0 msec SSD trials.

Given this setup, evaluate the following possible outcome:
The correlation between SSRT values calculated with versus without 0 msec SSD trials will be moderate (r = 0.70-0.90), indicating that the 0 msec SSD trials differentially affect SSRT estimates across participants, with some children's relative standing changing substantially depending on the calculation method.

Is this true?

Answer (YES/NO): NO